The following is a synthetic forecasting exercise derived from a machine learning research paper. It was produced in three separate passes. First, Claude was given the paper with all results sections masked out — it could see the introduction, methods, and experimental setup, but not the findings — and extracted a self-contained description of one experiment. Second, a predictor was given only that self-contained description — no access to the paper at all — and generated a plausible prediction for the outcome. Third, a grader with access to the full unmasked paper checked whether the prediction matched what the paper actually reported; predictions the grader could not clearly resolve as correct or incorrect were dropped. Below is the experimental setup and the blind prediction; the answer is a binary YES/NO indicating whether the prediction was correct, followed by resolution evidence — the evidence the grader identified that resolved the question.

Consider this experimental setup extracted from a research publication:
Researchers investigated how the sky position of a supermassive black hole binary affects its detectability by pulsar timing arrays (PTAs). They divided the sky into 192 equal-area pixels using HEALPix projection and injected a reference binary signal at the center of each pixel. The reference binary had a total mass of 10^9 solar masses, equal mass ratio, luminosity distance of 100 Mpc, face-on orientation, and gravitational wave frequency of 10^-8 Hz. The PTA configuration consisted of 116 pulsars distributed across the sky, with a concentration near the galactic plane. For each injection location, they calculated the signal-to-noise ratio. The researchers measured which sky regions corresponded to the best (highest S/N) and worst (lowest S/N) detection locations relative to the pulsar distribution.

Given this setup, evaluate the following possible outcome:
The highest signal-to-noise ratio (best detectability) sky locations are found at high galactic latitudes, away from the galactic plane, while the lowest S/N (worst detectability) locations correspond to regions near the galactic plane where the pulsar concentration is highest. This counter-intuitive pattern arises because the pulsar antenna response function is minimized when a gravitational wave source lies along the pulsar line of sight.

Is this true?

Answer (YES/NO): NO